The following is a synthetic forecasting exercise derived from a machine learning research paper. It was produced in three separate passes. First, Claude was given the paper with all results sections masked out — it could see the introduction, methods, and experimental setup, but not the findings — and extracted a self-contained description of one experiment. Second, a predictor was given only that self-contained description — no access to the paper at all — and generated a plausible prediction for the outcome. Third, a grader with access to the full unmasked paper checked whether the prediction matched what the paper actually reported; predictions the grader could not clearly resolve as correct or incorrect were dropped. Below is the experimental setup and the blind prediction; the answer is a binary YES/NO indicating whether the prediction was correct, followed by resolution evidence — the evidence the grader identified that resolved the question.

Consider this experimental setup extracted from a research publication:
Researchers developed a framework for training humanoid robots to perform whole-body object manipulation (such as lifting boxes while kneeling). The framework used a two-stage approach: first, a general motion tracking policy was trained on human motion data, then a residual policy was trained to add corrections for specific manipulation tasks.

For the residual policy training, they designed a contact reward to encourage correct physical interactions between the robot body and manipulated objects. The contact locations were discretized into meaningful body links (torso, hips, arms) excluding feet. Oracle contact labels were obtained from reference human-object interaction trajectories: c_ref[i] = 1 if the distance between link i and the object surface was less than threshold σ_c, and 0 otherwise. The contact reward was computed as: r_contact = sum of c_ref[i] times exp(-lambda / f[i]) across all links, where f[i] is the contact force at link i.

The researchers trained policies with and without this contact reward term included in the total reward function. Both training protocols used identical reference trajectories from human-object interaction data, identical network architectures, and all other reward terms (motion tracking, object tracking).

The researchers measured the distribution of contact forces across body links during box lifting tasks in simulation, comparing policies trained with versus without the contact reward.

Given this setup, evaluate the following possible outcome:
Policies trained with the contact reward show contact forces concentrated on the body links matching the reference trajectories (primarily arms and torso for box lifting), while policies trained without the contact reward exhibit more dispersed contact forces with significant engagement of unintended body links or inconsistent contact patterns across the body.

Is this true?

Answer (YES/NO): NO